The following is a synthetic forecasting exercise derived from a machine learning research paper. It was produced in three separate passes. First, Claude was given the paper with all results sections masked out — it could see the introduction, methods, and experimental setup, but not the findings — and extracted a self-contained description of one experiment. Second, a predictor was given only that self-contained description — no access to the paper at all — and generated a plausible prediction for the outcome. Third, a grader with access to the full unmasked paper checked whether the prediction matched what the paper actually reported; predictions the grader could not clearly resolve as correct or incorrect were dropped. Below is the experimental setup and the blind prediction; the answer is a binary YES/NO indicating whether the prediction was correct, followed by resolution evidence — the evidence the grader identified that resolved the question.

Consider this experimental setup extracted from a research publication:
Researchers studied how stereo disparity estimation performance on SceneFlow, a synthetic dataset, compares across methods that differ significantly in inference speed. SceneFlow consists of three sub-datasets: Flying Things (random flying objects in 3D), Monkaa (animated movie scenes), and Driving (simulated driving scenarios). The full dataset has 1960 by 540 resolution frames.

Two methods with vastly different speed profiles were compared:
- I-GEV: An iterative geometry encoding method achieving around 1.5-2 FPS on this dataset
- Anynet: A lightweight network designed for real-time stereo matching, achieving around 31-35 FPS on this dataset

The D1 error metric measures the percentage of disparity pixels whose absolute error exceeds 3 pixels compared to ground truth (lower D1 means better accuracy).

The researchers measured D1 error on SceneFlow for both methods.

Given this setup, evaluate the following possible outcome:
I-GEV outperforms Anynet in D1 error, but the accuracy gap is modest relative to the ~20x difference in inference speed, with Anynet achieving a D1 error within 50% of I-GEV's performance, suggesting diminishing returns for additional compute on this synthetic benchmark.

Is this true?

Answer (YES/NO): NO